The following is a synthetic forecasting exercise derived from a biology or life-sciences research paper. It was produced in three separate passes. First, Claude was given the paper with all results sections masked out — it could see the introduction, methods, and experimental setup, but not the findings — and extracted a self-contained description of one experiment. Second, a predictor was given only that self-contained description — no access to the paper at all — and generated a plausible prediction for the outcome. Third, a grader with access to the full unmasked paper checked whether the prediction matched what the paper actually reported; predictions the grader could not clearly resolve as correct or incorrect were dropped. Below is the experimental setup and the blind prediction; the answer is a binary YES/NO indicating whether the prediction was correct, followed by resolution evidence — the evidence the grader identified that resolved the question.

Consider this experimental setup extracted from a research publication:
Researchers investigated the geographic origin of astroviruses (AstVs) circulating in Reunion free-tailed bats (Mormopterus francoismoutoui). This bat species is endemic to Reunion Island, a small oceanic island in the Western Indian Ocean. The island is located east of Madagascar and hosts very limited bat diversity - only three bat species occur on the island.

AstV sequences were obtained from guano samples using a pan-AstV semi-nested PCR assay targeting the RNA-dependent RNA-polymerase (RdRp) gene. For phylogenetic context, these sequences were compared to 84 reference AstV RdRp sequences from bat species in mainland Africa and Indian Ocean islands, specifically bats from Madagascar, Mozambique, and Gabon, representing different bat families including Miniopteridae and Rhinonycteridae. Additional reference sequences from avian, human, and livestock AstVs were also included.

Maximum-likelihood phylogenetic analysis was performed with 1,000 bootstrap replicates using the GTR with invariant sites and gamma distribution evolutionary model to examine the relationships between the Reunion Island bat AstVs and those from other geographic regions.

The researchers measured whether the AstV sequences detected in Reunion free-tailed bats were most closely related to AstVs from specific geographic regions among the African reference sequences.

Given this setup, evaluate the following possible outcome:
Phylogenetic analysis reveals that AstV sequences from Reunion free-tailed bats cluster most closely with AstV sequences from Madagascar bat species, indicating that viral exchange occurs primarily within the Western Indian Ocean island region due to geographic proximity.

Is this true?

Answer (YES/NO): NO